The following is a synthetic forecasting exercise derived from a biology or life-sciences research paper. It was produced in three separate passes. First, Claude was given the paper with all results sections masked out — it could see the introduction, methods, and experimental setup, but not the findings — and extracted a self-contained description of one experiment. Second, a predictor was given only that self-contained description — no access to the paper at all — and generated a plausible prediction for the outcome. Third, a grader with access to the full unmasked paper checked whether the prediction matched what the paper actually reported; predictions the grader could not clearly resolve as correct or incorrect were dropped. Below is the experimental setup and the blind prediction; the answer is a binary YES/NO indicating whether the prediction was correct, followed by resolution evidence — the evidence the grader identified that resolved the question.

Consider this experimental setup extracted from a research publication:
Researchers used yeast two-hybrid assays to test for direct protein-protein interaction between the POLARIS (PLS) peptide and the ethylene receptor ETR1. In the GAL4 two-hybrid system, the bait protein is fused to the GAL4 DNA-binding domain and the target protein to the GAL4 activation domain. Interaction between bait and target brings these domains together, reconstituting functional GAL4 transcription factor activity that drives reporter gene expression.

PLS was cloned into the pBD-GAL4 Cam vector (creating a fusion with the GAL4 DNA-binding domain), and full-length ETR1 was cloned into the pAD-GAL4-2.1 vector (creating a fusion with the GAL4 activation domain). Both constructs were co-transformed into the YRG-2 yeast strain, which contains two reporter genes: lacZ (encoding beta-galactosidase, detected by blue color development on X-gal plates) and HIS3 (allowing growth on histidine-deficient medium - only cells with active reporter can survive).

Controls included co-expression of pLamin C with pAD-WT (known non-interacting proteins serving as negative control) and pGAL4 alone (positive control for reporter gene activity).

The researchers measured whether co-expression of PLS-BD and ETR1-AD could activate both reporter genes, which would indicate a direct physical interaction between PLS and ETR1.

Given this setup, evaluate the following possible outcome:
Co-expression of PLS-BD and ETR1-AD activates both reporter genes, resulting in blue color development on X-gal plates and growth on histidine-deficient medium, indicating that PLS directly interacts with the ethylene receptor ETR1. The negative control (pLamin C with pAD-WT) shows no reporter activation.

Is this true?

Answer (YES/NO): YES